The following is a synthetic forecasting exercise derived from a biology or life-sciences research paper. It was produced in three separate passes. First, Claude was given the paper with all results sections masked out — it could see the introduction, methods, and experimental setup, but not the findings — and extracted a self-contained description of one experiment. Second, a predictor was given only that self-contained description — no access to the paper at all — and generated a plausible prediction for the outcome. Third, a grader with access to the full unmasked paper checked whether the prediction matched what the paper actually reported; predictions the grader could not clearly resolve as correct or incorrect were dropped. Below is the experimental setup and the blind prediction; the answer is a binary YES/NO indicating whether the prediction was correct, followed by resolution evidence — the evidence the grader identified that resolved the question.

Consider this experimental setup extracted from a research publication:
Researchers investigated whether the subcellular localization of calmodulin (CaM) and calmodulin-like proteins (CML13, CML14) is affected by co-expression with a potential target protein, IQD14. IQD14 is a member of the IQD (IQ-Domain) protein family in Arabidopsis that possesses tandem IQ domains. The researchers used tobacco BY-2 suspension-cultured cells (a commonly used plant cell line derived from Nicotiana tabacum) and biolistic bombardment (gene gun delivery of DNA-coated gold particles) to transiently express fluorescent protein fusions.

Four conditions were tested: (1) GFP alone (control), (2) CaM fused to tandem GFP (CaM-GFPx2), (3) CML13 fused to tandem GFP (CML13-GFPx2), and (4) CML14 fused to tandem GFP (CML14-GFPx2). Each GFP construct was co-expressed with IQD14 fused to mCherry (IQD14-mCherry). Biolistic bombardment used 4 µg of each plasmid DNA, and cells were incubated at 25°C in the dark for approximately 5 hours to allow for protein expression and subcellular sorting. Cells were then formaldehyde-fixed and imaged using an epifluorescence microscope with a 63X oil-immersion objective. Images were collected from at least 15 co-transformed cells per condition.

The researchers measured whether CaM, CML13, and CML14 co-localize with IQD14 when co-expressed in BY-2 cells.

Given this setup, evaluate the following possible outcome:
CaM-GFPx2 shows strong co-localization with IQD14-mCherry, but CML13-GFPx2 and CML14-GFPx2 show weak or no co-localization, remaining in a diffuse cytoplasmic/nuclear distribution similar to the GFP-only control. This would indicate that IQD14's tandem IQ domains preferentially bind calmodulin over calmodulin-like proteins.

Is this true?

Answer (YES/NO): NO